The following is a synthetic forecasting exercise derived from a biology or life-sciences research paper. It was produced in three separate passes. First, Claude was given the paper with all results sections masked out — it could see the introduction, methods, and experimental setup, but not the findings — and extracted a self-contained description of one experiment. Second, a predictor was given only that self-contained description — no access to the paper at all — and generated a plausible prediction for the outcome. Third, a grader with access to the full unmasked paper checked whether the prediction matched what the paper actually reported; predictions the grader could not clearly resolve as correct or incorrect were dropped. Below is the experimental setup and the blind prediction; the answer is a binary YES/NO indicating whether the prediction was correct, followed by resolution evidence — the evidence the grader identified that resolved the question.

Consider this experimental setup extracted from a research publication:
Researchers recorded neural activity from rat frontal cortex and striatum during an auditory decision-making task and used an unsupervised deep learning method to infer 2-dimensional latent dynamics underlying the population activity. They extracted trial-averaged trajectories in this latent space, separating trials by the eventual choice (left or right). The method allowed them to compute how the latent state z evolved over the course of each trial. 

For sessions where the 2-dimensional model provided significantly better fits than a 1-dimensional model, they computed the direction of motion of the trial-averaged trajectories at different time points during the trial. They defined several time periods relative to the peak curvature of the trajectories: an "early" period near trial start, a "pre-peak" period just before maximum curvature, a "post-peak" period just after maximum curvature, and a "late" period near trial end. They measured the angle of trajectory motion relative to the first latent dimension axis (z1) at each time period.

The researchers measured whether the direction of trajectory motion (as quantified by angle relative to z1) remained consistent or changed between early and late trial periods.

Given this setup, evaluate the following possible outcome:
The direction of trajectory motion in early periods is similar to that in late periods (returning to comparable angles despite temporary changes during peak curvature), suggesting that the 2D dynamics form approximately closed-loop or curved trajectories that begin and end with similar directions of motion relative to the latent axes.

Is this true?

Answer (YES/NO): NO